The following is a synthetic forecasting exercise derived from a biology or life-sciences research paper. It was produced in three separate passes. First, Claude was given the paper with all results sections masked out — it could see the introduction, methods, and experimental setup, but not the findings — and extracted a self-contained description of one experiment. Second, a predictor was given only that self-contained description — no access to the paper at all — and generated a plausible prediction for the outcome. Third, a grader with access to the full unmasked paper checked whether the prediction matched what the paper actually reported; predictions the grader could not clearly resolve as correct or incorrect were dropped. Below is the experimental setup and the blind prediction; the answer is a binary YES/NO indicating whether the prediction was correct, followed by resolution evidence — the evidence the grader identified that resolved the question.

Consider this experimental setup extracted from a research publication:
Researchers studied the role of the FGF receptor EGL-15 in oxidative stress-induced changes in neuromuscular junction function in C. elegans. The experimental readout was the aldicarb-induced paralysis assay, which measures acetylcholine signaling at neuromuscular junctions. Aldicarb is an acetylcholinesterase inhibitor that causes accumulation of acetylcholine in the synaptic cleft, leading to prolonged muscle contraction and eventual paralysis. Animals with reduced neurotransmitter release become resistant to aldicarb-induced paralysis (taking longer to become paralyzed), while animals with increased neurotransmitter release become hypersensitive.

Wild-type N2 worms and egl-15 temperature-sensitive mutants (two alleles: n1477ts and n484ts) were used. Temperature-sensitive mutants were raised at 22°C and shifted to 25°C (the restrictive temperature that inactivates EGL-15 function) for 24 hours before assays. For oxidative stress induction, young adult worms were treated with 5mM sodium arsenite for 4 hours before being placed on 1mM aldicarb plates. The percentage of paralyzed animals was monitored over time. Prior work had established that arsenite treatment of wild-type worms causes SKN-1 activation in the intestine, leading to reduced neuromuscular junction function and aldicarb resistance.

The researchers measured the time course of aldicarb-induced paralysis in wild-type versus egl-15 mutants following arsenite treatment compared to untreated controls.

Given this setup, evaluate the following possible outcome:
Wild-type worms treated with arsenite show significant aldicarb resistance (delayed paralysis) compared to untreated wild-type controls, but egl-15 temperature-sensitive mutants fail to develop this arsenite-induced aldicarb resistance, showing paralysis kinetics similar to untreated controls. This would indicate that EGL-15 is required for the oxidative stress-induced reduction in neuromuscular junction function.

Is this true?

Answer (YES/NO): YES